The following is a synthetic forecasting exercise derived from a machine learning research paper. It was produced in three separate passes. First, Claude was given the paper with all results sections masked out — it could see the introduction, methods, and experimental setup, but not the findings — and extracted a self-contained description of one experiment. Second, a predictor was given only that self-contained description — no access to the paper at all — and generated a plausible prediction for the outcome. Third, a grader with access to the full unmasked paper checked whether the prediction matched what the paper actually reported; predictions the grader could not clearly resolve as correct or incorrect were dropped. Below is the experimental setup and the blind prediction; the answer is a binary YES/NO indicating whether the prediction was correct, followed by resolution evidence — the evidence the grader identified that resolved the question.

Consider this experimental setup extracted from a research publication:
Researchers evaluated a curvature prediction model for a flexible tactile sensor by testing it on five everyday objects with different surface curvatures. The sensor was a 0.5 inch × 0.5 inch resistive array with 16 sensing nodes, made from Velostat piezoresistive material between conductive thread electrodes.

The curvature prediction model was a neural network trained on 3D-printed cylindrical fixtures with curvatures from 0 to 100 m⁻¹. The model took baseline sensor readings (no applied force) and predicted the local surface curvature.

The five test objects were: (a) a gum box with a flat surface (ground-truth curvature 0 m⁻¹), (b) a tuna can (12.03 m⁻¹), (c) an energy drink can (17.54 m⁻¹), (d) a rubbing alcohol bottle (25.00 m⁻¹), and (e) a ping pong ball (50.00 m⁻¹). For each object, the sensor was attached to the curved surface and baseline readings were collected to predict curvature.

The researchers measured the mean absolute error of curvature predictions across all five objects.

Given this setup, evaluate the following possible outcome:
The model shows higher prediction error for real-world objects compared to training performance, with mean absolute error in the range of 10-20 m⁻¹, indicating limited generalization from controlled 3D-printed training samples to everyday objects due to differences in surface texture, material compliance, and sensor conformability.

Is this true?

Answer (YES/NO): NO